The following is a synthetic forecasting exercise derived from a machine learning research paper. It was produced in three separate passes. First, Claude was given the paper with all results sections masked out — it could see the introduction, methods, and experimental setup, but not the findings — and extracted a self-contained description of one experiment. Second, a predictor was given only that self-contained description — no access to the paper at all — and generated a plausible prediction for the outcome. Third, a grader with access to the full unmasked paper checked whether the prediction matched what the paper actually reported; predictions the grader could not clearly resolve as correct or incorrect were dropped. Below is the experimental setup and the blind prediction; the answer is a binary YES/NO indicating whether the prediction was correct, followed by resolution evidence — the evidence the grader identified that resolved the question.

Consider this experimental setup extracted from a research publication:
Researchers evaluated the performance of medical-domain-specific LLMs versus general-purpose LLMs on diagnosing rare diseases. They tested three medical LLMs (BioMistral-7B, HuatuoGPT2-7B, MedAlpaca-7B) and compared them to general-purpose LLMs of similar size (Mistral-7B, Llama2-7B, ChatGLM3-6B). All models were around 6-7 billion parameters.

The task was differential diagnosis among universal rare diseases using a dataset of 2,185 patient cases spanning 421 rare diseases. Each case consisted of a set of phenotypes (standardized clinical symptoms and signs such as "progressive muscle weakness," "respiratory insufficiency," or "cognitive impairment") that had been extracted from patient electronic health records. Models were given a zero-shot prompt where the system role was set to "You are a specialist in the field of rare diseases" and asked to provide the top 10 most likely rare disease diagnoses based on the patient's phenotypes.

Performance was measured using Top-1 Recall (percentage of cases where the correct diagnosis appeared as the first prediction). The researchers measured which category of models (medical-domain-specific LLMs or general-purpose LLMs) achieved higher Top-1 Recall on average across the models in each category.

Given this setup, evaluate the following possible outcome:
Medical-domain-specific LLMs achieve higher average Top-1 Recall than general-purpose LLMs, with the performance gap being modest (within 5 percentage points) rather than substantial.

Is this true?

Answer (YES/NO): YES